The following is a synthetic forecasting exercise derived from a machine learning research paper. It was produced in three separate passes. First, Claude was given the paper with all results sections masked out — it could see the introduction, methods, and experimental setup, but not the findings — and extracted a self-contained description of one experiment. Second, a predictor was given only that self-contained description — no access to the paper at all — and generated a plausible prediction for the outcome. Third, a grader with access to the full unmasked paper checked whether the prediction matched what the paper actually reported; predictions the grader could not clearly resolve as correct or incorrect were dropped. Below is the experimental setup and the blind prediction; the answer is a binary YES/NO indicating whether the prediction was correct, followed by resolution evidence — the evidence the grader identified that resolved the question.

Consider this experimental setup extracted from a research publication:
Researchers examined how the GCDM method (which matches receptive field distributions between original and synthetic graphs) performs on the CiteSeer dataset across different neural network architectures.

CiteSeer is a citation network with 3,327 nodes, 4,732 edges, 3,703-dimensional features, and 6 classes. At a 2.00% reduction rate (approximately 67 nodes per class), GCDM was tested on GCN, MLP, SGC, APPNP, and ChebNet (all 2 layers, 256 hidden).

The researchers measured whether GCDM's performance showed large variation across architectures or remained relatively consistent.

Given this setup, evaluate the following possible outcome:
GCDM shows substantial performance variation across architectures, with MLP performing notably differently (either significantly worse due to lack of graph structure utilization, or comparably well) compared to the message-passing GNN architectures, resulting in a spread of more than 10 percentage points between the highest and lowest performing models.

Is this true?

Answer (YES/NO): NO